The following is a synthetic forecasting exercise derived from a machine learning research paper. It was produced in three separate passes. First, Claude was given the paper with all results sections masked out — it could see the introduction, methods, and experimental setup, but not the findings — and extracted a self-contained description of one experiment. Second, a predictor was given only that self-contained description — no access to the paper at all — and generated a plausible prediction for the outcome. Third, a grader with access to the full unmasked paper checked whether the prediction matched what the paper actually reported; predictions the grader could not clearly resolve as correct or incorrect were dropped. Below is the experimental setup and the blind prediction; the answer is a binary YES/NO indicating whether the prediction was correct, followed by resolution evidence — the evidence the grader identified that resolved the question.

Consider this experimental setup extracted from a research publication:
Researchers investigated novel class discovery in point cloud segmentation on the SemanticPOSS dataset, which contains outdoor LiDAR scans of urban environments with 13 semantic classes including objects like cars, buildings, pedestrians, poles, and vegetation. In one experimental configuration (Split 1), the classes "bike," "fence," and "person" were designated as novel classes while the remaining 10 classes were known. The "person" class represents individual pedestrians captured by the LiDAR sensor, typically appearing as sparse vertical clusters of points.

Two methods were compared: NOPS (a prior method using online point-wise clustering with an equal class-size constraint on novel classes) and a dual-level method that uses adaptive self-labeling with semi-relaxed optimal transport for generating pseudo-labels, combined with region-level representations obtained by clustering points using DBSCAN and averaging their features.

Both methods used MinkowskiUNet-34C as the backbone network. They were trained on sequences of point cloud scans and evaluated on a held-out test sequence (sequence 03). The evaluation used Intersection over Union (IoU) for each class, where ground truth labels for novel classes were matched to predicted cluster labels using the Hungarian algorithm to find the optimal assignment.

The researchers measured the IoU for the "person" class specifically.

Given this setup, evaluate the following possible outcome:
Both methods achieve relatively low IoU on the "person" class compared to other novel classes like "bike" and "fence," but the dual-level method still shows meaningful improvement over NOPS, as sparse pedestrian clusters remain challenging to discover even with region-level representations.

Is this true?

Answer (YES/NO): NO